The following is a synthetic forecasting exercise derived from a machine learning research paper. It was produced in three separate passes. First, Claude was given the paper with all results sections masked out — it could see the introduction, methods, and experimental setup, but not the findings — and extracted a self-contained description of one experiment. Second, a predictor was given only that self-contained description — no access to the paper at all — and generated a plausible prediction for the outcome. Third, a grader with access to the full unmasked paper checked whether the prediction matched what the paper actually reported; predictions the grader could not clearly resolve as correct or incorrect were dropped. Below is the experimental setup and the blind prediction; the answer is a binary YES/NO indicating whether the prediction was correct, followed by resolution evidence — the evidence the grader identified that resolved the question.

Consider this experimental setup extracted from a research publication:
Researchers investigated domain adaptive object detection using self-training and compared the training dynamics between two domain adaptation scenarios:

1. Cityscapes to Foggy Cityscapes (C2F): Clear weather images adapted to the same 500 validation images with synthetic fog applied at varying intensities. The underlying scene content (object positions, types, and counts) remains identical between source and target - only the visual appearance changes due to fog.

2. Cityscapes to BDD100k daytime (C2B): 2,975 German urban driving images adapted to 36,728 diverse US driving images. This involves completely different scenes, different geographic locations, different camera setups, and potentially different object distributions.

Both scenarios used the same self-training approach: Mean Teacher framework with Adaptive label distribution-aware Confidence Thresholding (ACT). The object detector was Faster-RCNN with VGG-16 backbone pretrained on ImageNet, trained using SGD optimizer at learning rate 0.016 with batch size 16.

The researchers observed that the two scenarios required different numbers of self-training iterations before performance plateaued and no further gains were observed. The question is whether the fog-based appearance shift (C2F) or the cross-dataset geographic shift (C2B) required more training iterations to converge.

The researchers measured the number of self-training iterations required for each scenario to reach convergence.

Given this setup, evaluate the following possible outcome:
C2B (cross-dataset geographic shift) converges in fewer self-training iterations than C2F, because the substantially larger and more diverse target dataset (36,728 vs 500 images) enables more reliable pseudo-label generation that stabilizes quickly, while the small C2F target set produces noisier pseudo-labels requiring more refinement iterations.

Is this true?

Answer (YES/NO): YES